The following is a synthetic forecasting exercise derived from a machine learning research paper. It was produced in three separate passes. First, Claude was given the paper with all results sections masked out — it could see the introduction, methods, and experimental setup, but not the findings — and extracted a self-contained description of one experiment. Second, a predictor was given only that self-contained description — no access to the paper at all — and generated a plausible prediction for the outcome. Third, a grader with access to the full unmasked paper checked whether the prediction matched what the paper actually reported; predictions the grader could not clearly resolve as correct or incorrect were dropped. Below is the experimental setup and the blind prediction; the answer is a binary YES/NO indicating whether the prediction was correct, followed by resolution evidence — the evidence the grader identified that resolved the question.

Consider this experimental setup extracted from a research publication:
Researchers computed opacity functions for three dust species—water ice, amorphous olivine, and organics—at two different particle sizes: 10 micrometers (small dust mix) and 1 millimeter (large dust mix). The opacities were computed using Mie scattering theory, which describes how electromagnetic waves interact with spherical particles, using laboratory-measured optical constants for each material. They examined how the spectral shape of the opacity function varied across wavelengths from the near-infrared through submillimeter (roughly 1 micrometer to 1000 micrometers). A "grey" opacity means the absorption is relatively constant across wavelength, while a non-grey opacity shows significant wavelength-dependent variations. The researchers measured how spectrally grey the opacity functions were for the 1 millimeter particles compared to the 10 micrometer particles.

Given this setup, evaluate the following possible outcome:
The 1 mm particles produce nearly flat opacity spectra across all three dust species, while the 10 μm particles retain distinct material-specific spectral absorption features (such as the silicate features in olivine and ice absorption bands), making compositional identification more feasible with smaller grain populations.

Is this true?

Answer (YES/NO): NO